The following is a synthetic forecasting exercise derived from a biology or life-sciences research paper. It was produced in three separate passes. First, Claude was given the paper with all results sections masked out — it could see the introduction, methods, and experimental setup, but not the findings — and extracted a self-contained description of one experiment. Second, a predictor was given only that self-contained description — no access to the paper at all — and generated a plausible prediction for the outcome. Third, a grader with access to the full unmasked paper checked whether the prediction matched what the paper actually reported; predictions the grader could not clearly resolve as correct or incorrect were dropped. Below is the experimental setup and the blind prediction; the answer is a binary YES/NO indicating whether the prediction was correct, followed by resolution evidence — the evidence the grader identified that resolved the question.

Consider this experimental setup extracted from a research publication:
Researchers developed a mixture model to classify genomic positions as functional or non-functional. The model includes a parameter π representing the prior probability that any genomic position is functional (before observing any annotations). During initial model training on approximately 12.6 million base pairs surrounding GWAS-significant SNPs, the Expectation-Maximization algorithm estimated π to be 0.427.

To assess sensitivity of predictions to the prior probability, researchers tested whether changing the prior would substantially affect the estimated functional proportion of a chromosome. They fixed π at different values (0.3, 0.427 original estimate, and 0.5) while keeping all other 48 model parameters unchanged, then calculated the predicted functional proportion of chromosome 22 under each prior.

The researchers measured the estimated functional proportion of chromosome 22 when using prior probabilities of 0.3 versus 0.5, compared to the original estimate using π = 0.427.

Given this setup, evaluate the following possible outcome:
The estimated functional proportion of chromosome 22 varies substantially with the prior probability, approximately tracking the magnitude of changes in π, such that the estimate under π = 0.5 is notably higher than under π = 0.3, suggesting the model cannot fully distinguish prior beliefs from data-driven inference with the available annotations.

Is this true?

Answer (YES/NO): NO